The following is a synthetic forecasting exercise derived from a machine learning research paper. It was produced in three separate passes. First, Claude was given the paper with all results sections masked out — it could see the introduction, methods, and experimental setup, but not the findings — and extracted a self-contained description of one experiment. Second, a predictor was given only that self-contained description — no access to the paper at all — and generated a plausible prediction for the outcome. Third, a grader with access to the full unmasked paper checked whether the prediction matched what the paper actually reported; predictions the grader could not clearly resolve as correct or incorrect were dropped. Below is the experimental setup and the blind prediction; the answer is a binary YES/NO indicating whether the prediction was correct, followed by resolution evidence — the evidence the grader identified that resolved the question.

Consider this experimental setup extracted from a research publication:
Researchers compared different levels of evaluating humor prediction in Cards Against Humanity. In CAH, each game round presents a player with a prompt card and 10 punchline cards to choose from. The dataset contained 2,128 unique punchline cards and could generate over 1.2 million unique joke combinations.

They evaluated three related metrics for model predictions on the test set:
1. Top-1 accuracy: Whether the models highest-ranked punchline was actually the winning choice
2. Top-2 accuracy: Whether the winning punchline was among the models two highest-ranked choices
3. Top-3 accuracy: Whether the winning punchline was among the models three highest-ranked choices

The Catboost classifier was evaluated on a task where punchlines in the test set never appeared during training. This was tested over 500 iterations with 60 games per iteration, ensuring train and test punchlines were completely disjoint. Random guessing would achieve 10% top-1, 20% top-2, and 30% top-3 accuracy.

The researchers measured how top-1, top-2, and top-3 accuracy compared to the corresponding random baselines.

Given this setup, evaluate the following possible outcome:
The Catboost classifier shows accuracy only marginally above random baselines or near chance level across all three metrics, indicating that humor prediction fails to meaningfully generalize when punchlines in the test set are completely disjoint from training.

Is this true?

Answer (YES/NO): NO